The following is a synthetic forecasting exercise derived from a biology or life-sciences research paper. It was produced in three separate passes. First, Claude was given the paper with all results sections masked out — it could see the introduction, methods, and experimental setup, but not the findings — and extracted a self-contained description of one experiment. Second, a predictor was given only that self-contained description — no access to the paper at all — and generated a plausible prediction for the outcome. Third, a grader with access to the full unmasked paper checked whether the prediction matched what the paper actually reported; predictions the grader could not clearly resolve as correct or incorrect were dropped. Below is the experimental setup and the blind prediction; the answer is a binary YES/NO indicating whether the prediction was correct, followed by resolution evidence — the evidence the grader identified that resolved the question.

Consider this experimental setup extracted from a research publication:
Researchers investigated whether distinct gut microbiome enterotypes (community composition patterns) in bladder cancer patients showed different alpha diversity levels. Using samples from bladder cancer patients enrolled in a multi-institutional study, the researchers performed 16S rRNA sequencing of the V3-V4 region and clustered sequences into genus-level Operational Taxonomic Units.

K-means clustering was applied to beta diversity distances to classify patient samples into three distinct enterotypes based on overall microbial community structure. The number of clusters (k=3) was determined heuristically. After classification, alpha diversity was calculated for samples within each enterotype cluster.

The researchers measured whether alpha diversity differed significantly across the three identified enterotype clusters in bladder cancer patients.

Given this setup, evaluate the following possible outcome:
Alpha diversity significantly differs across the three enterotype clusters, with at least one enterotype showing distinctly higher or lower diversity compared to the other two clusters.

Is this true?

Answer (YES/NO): YES